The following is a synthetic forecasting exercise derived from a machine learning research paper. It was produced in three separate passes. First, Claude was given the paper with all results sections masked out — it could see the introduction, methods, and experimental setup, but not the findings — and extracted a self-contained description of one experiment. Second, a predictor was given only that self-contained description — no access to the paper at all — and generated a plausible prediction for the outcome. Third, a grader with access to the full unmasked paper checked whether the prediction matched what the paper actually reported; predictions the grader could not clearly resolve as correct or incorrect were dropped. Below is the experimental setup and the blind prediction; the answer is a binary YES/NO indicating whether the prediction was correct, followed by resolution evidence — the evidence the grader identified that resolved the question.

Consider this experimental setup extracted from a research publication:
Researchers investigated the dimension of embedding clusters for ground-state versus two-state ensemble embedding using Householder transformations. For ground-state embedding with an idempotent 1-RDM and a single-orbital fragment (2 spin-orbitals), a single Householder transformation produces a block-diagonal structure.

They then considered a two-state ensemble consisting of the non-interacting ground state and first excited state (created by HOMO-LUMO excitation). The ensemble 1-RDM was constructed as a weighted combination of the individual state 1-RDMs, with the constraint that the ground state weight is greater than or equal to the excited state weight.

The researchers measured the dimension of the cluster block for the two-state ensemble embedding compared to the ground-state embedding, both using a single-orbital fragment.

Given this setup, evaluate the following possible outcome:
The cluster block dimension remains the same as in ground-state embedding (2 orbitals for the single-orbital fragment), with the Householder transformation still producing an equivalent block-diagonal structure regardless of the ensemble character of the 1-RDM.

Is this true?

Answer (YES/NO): NO